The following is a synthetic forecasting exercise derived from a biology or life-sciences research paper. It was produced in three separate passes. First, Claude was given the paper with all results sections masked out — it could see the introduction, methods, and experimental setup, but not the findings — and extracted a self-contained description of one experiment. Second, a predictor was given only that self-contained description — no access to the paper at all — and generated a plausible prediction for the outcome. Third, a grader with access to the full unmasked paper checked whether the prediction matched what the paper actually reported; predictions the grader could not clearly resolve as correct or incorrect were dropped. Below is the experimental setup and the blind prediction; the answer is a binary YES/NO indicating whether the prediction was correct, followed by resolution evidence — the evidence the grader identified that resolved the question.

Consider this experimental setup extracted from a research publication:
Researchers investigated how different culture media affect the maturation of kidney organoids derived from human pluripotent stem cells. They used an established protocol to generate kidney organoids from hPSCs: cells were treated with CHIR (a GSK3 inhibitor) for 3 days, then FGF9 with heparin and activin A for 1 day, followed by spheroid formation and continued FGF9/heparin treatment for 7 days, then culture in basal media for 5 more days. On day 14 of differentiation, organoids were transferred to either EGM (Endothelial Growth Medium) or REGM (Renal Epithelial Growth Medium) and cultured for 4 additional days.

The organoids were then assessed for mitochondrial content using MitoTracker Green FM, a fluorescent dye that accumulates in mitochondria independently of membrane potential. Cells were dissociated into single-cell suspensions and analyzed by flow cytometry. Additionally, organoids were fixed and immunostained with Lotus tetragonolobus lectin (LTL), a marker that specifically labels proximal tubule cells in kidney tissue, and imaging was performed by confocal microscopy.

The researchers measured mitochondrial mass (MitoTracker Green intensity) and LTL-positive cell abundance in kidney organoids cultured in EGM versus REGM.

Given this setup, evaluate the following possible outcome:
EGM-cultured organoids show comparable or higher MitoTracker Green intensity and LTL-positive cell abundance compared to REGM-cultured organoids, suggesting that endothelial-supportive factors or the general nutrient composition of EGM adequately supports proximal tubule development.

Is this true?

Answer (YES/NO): NO